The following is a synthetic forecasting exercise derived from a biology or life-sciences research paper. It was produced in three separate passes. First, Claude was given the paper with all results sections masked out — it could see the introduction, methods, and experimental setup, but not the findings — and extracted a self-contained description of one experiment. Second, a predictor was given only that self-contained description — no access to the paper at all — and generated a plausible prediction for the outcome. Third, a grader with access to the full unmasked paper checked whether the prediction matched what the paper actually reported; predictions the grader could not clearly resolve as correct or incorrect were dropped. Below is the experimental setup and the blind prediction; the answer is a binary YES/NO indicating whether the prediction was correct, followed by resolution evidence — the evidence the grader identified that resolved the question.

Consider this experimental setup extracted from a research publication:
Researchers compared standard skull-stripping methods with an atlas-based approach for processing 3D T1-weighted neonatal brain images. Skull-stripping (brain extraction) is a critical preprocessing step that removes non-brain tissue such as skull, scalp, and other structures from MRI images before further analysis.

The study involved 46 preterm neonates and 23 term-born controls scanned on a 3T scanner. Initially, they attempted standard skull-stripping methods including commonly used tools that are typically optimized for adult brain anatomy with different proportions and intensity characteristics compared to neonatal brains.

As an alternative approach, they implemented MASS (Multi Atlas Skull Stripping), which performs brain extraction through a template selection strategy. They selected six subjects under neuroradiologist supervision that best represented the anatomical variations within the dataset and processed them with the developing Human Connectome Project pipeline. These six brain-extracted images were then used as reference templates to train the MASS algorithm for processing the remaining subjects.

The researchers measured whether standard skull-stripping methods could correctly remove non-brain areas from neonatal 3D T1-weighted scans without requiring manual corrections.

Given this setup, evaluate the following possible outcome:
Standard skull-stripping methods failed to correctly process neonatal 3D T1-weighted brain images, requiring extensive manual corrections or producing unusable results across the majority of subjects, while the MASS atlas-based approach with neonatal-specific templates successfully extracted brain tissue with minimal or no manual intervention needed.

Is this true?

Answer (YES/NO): YES